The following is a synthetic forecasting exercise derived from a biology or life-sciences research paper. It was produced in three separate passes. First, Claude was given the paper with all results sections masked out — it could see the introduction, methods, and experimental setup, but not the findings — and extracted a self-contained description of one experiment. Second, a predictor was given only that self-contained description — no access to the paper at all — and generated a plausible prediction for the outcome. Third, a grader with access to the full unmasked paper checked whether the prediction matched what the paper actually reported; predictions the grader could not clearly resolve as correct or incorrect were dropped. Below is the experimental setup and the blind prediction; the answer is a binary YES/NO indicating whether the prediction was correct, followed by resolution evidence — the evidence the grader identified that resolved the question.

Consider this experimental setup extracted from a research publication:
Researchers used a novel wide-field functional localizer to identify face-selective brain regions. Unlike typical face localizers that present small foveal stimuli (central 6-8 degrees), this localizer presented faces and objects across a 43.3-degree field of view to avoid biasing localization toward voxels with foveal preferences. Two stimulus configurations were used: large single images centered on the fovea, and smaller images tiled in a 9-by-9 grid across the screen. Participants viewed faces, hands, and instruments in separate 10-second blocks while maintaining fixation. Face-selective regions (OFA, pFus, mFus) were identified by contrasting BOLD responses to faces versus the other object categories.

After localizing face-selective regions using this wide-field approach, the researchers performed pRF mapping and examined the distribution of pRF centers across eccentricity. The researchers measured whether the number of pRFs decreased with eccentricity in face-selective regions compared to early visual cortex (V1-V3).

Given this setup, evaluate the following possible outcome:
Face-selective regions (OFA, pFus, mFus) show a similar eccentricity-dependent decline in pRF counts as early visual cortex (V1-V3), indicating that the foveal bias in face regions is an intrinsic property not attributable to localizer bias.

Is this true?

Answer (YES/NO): NO